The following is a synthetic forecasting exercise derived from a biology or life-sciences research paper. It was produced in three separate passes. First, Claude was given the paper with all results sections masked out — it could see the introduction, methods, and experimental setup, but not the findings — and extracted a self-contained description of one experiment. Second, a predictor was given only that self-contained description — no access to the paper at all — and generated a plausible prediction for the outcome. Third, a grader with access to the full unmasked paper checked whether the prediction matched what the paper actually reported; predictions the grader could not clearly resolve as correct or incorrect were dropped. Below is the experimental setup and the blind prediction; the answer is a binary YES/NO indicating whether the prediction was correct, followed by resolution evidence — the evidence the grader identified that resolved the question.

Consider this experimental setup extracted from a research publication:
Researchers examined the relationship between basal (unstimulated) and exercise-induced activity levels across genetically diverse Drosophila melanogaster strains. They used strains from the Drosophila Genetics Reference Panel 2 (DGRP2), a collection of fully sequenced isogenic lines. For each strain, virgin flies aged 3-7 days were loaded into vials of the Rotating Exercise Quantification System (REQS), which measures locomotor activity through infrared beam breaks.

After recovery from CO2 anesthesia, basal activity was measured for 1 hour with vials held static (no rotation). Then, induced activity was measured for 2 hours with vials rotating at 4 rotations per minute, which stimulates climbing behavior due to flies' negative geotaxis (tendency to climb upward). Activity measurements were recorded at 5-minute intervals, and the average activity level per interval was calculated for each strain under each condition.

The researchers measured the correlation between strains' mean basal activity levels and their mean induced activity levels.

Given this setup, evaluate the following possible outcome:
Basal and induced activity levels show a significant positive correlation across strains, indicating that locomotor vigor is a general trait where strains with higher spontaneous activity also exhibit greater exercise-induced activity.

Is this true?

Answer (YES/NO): YES